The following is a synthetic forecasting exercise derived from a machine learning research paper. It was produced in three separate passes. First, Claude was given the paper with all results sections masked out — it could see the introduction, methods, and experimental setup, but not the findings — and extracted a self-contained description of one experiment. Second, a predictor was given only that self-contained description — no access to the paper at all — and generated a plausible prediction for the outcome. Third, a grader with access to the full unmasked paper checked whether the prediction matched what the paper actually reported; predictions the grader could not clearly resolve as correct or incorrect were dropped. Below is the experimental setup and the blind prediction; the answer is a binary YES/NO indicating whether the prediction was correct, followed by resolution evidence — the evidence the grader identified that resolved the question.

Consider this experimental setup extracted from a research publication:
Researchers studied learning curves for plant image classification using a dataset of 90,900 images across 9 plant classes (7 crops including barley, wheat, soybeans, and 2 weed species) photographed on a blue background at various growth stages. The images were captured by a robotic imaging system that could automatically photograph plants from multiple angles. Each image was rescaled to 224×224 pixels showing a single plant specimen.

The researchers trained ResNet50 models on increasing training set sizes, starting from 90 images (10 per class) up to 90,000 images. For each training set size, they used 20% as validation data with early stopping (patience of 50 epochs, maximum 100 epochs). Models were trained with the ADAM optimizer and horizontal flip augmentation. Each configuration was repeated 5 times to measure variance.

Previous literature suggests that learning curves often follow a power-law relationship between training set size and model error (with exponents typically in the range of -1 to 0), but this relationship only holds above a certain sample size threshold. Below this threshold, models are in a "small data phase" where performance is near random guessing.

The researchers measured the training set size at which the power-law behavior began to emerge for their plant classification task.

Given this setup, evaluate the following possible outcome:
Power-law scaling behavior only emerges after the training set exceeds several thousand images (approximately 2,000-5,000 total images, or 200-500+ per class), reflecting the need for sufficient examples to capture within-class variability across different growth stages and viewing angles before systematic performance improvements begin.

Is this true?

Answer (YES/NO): NO